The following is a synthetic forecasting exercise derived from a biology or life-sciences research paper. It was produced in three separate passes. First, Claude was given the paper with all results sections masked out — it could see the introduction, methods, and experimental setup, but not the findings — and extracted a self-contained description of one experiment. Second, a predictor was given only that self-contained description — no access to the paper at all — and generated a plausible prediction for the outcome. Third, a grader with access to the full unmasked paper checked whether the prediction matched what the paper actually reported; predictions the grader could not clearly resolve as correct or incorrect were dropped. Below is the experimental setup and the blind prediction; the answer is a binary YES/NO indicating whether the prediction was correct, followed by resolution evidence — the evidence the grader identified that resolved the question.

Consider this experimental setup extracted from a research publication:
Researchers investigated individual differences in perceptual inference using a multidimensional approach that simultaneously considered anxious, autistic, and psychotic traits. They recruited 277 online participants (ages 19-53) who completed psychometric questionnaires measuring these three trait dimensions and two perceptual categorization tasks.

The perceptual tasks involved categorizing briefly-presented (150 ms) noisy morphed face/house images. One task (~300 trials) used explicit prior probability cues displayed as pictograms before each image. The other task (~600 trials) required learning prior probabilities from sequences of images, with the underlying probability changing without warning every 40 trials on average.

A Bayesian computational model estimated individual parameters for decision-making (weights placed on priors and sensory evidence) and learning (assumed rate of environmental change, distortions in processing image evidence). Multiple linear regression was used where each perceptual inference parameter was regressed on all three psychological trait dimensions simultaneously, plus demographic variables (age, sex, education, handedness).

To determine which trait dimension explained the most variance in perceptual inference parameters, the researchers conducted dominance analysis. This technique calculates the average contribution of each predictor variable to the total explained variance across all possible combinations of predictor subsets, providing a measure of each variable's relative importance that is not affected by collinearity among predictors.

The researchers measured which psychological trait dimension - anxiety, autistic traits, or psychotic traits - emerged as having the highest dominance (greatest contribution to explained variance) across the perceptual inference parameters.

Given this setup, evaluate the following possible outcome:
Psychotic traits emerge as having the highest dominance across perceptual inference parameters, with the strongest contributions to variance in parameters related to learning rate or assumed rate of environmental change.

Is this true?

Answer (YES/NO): NO